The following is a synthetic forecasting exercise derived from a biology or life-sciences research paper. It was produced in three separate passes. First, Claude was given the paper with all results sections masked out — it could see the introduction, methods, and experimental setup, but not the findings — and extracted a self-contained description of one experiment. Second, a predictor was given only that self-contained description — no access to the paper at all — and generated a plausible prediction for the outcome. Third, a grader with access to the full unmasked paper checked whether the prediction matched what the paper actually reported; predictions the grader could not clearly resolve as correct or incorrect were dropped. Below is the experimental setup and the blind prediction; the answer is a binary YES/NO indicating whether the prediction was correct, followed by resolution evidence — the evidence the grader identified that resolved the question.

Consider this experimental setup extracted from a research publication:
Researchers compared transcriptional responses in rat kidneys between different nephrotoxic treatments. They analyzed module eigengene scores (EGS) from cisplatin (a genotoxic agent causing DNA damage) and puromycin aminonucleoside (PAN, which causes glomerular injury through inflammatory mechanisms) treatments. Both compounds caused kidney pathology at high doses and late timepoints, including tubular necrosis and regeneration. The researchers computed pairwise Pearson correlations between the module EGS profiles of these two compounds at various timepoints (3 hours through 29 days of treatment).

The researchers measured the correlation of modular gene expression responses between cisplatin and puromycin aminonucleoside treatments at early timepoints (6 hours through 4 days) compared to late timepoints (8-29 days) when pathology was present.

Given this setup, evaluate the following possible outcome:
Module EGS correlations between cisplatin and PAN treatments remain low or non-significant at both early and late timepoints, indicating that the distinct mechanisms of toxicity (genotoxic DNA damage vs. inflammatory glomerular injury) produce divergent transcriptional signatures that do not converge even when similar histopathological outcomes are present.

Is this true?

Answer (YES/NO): NO